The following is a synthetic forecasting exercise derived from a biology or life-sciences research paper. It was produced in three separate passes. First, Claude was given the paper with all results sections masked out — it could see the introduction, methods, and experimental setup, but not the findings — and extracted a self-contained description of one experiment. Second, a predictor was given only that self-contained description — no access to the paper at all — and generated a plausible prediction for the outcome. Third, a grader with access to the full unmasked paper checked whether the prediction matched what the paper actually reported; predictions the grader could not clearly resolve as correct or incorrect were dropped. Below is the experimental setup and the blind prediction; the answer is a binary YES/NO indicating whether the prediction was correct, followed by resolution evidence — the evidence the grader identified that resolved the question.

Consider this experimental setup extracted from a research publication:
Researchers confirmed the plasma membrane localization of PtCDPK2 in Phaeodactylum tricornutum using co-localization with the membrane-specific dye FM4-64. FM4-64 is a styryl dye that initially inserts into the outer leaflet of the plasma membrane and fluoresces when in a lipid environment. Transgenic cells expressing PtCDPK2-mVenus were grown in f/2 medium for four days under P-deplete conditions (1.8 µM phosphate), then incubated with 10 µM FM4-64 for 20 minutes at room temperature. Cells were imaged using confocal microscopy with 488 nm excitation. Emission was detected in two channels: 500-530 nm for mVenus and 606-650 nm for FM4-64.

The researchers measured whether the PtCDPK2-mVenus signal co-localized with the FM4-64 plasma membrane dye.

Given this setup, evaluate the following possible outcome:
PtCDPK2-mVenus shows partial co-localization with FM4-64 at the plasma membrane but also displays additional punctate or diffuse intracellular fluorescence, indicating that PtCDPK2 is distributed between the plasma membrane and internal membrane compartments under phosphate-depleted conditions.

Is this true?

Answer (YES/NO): NO